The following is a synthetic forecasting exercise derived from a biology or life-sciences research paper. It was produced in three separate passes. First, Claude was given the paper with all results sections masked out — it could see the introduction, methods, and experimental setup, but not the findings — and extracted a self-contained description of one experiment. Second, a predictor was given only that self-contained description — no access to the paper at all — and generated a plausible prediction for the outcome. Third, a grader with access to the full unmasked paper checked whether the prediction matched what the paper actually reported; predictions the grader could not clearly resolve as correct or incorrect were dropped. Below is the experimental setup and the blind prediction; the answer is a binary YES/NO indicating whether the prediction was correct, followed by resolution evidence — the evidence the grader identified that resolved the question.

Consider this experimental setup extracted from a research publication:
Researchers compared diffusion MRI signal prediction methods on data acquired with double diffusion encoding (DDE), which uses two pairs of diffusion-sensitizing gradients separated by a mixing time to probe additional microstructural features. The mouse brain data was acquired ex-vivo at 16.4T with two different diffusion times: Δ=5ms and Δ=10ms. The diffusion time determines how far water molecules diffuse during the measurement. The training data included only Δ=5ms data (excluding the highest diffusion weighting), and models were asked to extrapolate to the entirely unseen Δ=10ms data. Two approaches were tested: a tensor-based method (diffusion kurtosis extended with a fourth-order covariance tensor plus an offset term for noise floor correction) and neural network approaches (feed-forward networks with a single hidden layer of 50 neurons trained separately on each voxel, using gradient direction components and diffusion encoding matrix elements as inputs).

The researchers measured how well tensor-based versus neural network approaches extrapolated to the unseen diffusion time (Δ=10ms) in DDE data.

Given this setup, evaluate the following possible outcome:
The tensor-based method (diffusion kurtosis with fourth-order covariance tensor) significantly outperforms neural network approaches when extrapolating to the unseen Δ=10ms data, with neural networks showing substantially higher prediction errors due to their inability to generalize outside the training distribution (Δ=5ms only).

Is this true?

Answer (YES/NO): NO